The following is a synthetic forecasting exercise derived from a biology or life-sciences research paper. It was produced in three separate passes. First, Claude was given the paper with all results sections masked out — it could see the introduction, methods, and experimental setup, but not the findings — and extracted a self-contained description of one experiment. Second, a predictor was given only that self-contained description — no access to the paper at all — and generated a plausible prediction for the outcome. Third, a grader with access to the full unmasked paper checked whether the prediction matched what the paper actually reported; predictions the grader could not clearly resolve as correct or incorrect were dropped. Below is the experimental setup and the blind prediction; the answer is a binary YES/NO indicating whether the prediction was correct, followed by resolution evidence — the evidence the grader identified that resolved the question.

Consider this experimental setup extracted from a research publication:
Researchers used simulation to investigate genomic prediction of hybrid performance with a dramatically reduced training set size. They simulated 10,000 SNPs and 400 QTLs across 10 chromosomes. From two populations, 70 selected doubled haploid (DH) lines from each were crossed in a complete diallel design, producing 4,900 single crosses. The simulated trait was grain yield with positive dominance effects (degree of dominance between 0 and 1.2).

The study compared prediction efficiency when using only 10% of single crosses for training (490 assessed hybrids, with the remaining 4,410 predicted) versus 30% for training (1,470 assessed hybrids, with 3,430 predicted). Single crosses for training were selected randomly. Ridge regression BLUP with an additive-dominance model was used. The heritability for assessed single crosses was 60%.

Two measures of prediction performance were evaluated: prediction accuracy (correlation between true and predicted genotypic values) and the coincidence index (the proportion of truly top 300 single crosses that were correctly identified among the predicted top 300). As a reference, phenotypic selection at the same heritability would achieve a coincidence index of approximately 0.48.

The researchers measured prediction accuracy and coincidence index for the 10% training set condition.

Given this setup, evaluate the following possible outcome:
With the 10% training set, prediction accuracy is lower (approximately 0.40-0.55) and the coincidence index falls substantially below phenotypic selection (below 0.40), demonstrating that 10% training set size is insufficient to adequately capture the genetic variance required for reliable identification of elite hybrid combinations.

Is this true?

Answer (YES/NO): NO